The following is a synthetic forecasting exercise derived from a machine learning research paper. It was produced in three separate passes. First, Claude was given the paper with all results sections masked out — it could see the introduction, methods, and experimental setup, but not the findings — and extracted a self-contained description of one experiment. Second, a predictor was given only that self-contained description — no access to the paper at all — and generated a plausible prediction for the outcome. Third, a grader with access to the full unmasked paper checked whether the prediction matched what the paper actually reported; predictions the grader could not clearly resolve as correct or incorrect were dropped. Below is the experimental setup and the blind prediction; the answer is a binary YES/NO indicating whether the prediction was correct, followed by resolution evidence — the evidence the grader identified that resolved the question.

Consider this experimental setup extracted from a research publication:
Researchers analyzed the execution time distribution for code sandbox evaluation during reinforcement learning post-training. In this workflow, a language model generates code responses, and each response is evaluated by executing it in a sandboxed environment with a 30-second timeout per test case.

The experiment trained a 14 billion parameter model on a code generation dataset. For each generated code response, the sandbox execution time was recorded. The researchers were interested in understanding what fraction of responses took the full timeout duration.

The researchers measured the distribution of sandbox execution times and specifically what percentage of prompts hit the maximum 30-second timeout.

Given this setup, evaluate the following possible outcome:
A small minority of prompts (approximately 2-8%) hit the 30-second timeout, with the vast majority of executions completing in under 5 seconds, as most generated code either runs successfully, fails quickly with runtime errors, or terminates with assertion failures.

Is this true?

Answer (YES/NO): YES